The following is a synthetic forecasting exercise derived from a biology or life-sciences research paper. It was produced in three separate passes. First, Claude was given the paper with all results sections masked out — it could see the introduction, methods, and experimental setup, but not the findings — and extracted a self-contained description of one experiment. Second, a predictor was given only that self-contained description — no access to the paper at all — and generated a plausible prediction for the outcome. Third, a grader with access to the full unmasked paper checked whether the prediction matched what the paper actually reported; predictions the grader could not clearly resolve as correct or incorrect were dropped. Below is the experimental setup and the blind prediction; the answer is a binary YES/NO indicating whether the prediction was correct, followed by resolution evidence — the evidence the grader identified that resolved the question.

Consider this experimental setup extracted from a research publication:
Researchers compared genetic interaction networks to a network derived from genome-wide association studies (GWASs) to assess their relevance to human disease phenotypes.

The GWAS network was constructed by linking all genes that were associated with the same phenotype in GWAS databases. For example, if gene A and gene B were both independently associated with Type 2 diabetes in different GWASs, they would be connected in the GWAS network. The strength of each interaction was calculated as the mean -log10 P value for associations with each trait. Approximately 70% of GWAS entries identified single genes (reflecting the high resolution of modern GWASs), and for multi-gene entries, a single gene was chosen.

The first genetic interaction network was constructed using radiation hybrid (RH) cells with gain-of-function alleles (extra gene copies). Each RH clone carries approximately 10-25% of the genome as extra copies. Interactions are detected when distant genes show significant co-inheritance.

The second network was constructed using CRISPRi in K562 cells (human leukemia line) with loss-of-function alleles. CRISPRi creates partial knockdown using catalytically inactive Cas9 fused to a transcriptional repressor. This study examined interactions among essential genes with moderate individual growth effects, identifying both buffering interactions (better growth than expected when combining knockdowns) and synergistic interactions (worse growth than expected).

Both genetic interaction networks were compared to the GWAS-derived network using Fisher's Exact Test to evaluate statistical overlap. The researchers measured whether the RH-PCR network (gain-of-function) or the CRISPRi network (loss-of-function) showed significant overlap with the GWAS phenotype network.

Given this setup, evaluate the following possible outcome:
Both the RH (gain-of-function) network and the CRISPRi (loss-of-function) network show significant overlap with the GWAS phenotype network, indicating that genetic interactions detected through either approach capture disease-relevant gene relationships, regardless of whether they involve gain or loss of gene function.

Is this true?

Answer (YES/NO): NO